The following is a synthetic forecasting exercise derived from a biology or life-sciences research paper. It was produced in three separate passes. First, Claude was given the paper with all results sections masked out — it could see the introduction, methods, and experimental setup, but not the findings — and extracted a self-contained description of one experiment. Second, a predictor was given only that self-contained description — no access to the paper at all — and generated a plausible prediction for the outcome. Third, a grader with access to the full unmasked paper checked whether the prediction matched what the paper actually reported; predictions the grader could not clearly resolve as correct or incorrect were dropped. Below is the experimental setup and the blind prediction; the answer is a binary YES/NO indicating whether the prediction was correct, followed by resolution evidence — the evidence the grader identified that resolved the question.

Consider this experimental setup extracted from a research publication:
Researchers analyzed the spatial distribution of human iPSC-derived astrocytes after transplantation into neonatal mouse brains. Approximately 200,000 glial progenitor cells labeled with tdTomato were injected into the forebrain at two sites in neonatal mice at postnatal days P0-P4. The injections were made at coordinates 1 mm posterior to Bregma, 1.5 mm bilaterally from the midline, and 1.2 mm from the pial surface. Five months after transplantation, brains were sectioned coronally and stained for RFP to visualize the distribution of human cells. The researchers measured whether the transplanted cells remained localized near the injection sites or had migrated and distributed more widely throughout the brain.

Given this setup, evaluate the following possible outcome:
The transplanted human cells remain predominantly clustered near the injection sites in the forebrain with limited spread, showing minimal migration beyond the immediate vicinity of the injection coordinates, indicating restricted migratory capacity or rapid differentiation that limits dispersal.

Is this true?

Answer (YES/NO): NO